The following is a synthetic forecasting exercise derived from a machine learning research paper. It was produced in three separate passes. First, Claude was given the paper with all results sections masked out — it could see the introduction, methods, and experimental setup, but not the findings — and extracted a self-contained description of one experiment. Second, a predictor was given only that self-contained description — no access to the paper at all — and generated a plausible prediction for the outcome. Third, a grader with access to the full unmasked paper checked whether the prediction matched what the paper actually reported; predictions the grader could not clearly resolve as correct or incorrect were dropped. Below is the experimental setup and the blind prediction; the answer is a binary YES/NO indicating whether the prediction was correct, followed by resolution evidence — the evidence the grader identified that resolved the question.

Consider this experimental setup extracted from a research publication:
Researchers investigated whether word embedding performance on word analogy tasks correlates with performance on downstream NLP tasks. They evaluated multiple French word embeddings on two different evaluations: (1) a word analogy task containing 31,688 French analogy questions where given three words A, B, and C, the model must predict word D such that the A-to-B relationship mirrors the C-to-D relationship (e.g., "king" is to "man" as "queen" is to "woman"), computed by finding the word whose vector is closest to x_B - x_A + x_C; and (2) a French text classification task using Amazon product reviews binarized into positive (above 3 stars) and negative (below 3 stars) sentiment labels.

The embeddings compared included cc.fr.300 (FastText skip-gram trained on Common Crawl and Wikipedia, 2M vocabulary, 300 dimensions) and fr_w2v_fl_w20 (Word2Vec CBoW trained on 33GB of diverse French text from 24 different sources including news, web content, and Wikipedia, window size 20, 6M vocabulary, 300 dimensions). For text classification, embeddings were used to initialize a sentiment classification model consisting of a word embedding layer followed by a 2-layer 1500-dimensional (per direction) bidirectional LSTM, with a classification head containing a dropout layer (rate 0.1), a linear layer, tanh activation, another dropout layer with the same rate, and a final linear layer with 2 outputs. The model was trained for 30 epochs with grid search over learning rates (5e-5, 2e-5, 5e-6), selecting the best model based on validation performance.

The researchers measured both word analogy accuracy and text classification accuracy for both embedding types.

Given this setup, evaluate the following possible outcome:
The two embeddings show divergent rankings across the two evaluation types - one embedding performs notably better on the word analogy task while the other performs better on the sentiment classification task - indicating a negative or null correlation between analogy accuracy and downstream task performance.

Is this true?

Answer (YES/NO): YES